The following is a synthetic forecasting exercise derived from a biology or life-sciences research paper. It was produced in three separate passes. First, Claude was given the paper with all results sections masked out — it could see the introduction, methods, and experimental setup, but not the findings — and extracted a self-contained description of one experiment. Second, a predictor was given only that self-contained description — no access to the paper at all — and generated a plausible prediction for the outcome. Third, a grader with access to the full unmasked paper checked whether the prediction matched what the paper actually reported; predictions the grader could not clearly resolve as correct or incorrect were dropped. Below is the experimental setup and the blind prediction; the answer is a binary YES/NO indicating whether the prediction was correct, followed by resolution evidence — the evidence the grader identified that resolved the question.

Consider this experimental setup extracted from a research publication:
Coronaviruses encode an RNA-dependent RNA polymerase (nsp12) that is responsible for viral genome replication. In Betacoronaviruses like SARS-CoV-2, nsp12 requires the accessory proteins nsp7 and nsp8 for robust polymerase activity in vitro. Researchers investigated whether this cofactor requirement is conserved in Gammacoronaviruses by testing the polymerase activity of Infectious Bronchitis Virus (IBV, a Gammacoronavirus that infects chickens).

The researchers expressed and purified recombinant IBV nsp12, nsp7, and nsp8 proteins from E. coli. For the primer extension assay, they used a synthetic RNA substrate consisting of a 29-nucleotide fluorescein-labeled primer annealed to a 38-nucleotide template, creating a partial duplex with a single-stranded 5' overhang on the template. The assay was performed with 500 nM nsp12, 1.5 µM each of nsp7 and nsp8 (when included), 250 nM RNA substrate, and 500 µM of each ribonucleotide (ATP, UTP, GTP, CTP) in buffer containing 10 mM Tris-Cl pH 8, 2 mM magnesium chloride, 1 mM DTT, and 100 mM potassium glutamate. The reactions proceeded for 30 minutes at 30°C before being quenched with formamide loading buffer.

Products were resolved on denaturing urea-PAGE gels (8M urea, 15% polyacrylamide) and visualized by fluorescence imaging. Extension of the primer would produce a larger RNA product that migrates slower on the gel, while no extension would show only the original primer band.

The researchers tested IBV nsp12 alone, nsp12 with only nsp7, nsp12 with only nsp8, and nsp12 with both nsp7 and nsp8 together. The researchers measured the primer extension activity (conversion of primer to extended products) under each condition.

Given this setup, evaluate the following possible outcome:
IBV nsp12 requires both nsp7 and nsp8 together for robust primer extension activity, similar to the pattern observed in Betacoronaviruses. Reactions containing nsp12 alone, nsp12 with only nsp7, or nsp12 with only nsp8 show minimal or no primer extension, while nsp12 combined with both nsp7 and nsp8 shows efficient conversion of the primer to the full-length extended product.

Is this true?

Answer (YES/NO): YES